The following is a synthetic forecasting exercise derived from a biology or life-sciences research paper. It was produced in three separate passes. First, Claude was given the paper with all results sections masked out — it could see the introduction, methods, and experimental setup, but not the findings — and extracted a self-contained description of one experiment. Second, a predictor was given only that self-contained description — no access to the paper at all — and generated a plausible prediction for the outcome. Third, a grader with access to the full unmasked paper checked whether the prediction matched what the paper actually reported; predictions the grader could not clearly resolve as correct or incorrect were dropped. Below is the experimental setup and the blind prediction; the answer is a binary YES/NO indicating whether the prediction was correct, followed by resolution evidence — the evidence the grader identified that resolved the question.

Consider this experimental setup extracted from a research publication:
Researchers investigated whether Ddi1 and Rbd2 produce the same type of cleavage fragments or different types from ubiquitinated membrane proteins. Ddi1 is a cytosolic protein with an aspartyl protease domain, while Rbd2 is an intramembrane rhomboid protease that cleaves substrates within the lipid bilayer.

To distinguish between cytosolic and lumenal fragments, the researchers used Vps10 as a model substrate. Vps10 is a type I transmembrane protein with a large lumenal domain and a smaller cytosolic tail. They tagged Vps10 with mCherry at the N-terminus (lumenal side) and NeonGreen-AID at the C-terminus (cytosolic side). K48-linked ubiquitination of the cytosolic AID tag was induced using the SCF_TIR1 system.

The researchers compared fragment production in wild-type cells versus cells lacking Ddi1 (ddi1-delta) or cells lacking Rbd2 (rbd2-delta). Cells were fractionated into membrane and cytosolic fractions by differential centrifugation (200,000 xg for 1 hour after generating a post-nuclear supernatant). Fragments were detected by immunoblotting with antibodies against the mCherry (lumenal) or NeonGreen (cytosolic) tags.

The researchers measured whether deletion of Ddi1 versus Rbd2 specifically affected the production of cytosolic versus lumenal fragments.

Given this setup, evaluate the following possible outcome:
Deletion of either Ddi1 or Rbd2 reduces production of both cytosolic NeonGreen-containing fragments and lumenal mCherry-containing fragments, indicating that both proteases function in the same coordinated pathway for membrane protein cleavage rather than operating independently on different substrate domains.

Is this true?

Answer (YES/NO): NO